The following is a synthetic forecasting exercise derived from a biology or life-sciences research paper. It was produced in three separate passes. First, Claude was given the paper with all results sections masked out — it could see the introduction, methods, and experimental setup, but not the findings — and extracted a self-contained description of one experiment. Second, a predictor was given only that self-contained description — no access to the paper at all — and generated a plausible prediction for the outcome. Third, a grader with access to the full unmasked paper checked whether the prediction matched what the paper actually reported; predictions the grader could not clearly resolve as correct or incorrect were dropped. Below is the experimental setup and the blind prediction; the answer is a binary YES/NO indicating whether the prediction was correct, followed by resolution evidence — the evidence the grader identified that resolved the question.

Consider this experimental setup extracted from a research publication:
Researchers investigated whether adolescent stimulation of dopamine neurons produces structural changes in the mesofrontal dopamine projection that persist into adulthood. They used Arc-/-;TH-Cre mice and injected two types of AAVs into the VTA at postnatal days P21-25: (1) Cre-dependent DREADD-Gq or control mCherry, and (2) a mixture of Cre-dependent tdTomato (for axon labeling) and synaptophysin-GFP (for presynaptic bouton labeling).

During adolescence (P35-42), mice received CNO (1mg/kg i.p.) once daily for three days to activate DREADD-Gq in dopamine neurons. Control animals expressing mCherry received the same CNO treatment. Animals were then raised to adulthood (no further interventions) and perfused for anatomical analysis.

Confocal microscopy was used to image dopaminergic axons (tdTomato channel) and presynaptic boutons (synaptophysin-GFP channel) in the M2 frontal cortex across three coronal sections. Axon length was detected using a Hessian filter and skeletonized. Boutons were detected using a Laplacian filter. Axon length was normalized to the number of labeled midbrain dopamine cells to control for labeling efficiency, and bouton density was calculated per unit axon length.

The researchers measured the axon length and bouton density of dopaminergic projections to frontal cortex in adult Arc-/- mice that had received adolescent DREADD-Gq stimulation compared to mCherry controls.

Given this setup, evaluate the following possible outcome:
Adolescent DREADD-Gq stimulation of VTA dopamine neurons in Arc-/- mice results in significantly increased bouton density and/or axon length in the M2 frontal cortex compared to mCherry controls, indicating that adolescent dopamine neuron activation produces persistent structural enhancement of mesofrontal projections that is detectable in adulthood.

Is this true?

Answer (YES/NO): YES